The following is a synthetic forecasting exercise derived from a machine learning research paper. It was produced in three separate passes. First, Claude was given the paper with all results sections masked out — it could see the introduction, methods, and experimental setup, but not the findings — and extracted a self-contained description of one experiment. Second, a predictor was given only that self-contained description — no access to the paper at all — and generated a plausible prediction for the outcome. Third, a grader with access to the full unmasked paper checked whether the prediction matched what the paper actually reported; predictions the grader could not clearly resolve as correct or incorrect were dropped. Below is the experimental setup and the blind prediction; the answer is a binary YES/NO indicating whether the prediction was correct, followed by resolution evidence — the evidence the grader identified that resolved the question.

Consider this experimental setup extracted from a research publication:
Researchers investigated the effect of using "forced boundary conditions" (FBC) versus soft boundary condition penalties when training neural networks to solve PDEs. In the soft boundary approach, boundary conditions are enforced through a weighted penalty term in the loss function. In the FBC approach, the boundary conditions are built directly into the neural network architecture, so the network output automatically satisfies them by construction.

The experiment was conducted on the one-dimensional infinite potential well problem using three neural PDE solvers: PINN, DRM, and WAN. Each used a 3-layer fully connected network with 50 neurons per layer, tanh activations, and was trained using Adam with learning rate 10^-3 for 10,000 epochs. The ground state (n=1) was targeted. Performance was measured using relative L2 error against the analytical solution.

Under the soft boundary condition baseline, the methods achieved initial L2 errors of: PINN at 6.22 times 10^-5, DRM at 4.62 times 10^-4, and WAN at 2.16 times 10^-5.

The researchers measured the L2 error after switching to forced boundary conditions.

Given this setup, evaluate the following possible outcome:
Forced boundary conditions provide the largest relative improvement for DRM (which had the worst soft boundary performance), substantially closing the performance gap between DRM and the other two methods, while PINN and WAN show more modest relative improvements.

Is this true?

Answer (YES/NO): NO